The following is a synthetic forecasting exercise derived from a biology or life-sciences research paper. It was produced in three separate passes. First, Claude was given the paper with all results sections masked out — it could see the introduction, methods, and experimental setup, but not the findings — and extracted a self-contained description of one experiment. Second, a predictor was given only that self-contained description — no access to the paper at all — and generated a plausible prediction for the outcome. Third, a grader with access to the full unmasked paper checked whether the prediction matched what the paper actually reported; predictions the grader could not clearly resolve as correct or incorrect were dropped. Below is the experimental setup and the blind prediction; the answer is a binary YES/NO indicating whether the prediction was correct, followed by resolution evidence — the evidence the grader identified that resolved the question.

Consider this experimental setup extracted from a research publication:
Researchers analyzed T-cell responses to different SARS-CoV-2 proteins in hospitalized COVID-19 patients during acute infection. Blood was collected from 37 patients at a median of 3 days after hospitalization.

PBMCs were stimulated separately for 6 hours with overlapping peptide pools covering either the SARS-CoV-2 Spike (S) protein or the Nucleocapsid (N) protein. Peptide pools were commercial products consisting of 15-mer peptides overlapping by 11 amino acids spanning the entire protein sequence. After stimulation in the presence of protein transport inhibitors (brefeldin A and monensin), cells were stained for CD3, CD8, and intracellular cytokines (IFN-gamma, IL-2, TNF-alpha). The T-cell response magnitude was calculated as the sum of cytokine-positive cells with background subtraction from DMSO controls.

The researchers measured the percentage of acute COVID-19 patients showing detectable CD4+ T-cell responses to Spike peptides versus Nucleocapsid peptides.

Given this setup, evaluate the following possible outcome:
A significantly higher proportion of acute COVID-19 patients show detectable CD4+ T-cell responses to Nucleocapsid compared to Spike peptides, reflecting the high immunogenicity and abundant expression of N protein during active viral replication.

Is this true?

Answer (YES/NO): NO